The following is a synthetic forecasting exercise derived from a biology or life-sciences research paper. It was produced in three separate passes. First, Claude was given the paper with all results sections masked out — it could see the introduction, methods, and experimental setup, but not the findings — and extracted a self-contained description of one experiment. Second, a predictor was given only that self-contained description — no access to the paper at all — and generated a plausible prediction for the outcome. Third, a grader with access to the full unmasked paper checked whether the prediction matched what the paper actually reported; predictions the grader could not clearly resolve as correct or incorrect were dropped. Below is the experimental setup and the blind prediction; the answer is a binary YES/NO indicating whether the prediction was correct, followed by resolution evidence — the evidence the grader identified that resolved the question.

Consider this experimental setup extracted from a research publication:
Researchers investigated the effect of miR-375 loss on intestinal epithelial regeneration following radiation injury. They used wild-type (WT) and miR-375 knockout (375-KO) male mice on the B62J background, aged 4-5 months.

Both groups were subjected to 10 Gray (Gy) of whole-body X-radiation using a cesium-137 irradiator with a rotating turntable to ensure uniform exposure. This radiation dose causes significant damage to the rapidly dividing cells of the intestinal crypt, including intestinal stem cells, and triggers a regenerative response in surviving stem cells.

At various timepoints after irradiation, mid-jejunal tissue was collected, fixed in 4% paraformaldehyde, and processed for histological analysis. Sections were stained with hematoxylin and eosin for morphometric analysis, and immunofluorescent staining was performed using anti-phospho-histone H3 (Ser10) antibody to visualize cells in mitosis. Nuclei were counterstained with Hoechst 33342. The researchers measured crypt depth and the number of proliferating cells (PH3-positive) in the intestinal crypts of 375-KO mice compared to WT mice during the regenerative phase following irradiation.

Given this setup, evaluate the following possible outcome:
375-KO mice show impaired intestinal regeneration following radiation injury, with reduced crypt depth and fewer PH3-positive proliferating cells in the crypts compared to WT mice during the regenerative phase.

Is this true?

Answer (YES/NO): NO